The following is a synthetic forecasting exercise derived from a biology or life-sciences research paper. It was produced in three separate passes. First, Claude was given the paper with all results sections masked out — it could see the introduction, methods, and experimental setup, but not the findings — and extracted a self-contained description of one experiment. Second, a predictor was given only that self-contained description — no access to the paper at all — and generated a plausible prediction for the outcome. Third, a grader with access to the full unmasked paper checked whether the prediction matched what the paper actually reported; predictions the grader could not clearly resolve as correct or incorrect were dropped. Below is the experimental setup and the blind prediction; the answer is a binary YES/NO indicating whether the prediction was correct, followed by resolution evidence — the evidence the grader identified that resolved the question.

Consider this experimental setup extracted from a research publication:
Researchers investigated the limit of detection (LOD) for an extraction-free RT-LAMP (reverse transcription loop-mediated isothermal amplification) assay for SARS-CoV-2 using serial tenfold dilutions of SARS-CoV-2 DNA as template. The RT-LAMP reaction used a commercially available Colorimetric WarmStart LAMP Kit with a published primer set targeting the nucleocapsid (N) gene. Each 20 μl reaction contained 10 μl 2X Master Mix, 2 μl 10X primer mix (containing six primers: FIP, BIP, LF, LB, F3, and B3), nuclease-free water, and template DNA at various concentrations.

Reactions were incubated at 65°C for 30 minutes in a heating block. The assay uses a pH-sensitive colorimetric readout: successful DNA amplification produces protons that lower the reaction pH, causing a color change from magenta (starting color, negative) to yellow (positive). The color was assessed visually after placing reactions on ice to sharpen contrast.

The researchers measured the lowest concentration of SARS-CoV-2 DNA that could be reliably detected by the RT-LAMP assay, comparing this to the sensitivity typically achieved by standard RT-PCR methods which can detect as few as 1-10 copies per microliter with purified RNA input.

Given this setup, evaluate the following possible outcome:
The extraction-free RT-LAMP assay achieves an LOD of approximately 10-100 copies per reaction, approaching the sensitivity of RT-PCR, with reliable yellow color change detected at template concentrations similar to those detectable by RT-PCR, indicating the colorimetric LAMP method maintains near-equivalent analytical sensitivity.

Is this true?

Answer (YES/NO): NO